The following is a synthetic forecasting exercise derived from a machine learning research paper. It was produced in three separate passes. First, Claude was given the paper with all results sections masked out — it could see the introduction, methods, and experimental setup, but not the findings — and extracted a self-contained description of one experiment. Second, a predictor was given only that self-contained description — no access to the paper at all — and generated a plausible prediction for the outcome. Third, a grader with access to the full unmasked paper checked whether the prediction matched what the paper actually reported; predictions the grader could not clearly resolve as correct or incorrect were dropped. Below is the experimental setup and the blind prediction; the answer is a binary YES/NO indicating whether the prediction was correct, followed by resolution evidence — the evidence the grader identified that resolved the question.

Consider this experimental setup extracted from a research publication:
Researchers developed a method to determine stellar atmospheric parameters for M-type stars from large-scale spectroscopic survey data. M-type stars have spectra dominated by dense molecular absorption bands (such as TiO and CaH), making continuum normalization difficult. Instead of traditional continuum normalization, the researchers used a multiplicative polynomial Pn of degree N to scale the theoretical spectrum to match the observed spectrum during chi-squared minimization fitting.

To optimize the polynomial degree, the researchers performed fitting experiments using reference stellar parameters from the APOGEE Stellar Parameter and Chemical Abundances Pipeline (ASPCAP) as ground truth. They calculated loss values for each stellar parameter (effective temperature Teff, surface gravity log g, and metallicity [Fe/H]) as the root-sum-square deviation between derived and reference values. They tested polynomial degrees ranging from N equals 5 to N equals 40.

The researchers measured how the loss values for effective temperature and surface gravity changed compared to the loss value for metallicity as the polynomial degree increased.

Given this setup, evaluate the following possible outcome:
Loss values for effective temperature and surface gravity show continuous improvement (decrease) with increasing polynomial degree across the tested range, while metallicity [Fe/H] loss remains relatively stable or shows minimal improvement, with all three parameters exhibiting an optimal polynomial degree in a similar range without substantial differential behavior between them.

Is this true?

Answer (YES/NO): NO